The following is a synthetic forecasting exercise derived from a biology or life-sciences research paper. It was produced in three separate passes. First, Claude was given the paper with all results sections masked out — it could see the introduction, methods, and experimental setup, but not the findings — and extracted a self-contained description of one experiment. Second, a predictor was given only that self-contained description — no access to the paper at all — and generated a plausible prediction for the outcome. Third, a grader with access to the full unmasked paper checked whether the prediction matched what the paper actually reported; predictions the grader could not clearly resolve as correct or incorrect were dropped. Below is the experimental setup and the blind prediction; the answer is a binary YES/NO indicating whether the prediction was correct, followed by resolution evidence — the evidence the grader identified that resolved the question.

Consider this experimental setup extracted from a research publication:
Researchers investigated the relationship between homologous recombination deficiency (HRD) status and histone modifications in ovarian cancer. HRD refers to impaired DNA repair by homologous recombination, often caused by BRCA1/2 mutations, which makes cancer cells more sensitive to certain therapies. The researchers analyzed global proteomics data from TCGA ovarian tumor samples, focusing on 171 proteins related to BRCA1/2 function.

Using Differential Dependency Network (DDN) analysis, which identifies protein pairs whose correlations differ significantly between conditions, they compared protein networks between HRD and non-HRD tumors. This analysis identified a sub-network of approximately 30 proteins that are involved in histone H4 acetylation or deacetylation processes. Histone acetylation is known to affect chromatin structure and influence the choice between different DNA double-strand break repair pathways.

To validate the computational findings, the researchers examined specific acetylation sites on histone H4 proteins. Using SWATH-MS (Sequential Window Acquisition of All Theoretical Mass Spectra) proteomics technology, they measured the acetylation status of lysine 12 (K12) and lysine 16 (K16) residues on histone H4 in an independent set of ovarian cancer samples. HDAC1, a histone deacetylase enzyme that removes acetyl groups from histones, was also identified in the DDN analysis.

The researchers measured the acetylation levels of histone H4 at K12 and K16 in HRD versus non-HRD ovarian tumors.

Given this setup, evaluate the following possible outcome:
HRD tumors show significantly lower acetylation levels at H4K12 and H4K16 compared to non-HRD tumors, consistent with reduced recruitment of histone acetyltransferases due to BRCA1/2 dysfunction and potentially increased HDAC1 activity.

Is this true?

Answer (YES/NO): YES